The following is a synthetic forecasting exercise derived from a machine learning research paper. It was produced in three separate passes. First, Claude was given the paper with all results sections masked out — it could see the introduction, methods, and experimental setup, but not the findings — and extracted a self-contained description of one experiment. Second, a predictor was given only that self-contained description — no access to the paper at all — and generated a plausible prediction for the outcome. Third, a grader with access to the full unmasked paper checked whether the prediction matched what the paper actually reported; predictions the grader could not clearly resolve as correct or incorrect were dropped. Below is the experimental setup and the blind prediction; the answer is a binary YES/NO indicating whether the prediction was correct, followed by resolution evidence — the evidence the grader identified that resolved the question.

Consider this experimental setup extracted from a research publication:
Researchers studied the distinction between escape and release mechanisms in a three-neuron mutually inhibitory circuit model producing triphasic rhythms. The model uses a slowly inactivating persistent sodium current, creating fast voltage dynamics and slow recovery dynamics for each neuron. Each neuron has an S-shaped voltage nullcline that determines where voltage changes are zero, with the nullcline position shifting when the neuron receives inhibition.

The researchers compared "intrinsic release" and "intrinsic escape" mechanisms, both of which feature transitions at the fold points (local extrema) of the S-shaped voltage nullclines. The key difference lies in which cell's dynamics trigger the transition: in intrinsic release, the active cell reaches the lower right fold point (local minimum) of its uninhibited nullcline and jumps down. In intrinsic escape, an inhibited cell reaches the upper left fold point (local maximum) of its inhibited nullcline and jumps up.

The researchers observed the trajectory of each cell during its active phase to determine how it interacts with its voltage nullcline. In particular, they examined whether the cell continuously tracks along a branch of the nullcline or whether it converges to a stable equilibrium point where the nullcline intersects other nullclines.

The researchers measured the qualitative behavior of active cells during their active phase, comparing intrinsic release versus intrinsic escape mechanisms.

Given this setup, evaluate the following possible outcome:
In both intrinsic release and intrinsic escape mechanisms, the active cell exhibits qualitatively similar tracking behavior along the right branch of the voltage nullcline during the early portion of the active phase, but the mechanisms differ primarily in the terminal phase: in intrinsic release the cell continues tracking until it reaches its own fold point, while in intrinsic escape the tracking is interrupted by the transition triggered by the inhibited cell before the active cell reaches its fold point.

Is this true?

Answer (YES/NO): NO